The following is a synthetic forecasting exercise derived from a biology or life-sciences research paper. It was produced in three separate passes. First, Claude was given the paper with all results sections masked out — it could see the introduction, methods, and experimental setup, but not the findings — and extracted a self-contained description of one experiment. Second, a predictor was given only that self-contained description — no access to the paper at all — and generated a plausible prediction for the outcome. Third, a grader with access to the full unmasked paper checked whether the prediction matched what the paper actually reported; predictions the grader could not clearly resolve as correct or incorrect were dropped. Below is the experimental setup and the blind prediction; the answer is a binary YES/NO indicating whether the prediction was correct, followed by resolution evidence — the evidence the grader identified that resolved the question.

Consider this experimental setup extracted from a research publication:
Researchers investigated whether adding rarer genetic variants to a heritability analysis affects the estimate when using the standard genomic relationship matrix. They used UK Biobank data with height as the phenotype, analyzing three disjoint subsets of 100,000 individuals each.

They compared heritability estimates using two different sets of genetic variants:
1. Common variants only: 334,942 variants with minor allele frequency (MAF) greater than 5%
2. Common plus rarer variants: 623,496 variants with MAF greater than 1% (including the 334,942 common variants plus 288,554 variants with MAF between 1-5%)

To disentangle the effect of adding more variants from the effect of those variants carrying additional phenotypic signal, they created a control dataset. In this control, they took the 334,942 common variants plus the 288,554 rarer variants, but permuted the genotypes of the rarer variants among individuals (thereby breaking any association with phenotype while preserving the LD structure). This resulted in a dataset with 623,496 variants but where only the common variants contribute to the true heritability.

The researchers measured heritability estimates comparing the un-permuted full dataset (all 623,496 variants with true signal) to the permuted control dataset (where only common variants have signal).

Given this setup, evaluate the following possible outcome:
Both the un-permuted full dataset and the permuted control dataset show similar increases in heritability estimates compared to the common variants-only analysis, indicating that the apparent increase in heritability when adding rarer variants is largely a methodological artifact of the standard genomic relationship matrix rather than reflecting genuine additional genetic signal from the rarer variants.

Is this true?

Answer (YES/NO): YES